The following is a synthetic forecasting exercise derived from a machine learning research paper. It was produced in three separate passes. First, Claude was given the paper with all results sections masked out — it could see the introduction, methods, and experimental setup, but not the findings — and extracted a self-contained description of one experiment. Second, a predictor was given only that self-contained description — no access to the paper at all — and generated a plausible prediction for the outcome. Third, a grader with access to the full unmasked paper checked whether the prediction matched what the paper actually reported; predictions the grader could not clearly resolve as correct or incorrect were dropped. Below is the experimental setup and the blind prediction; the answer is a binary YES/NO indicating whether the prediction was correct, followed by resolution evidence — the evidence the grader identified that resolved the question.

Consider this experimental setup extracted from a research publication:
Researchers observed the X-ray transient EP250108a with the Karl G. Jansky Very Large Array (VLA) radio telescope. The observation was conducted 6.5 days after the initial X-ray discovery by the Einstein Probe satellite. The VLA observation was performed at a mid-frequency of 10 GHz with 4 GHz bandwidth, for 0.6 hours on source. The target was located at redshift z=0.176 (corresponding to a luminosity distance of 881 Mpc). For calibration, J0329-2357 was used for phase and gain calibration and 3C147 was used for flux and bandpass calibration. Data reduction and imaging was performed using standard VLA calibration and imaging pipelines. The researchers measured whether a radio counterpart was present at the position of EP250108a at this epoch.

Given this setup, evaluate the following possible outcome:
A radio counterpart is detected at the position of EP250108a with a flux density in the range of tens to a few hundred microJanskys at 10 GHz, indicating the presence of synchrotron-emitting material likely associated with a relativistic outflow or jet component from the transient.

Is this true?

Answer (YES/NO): NO